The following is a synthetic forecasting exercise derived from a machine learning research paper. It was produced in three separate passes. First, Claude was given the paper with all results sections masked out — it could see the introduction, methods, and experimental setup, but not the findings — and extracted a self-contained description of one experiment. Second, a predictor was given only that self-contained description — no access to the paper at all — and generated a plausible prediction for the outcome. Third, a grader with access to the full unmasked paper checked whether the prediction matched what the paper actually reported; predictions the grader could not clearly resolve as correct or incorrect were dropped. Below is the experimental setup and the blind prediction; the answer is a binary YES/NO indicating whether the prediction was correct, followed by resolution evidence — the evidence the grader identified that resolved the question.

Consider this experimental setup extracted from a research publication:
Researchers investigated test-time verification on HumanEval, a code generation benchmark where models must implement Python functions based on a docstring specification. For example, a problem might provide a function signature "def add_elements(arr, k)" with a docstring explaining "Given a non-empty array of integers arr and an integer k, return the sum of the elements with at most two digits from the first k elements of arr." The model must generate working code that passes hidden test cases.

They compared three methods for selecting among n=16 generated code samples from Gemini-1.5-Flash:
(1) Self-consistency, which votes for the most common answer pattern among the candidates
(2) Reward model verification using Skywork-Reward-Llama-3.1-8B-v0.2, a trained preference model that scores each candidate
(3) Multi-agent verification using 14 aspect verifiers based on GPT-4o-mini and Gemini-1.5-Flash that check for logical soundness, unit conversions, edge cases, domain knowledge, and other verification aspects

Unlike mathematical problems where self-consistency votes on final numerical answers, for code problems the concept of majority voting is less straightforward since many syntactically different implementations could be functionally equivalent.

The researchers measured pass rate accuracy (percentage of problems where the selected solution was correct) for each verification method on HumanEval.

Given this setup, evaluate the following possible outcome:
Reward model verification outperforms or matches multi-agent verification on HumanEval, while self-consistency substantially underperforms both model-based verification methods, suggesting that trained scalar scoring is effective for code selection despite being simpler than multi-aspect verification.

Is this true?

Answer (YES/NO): NO